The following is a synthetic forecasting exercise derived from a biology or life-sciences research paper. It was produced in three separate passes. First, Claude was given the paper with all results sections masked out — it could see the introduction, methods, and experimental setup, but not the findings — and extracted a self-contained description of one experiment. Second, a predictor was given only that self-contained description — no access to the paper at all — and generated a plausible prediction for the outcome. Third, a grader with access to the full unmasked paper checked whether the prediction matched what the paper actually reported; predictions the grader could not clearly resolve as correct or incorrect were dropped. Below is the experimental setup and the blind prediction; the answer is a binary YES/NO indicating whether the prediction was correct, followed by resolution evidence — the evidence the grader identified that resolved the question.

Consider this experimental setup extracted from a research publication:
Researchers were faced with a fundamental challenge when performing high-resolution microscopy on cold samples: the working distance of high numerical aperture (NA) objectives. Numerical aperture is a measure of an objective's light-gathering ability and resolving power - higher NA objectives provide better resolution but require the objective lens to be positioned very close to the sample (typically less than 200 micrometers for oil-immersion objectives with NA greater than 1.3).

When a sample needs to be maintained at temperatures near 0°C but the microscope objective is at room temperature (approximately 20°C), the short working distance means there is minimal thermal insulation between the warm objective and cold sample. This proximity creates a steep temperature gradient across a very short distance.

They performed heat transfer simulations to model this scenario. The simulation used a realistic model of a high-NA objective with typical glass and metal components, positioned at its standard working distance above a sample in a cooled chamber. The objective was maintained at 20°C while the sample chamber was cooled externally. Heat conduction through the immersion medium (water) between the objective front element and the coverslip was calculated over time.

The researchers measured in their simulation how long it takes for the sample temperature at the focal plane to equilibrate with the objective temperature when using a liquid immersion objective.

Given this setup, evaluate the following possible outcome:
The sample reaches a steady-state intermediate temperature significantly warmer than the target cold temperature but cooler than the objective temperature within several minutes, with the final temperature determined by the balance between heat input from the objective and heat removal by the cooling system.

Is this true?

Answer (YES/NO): NO